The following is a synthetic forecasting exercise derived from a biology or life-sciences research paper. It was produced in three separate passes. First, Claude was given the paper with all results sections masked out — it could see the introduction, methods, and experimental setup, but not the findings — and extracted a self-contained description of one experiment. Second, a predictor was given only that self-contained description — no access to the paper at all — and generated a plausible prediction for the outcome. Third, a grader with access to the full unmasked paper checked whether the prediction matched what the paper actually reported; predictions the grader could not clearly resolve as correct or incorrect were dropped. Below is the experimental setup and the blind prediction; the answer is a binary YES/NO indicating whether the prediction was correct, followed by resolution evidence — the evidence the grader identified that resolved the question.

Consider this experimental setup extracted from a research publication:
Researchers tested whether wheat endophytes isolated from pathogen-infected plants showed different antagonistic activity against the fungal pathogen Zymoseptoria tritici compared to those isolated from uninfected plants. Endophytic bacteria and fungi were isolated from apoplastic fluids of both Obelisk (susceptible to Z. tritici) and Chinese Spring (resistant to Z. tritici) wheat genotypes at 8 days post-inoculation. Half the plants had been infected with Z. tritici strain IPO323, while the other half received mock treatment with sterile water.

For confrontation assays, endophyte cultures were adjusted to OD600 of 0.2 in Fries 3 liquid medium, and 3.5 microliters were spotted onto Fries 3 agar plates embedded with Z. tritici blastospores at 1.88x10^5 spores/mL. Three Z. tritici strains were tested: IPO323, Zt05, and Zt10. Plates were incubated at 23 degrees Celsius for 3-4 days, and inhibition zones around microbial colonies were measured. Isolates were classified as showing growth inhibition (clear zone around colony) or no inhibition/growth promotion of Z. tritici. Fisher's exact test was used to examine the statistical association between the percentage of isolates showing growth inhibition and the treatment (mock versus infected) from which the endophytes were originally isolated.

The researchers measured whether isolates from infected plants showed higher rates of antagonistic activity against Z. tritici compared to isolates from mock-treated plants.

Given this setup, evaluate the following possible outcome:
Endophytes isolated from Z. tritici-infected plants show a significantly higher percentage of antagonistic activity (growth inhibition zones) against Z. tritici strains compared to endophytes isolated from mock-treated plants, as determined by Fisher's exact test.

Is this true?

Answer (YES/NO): NO